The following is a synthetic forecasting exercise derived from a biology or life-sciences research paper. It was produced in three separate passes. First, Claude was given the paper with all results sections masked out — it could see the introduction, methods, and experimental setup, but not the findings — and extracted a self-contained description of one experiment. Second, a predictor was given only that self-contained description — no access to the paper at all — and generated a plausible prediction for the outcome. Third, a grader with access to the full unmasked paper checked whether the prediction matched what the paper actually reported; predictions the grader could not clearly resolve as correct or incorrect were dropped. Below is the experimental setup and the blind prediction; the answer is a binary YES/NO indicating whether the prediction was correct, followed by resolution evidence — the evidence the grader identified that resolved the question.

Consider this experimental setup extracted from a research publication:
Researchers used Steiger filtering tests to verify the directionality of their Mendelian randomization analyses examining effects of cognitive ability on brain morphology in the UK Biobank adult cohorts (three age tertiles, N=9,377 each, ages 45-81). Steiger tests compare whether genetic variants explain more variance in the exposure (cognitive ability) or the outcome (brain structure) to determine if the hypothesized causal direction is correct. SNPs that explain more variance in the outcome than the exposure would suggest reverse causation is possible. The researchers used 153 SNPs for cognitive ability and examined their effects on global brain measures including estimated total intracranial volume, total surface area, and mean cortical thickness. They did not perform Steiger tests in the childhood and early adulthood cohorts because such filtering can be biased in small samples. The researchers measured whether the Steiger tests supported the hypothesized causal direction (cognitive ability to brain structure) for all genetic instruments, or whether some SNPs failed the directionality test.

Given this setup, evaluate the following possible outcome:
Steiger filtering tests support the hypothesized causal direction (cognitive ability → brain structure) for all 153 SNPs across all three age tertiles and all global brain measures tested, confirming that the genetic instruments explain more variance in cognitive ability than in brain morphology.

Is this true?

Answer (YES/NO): NO